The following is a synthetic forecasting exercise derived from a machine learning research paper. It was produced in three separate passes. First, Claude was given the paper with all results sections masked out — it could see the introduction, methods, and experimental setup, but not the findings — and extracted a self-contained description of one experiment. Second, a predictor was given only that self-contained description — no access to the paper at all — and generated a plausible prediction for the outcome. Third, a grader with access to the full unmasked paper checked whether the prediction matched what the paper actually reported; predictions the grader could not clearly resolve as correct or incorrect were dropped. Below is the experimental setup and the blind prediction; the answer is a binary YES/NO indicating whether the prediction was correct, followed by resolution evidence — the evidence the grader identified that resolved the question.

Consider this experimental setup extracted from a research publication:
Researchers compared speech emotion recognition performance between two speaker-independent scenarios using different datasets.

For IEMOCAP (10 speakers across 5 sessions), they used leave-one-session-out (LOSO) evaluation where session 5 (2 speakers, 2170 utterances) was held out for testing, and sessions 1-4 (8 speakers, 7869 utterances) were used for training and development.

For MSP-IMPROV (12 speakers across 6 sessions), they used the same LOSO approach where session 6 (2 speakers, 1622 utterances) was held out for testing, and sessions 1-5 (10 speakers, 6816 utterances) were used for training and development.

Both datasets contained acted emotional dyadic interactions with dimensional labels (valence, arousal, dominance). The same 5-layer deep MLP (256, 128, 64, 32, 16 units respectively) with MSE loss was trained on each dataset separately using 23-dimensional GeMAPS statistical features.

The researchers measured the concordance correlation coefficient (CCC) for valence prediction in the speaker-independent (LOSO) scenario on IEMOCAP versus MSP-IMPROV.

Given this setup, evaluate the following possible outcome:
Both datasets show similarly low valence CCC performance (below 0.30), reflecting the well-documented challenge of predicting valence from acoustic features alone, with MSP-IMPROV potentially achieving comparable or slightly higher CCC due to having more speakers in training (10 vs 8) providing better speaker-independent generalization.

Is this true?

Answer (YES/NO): NO